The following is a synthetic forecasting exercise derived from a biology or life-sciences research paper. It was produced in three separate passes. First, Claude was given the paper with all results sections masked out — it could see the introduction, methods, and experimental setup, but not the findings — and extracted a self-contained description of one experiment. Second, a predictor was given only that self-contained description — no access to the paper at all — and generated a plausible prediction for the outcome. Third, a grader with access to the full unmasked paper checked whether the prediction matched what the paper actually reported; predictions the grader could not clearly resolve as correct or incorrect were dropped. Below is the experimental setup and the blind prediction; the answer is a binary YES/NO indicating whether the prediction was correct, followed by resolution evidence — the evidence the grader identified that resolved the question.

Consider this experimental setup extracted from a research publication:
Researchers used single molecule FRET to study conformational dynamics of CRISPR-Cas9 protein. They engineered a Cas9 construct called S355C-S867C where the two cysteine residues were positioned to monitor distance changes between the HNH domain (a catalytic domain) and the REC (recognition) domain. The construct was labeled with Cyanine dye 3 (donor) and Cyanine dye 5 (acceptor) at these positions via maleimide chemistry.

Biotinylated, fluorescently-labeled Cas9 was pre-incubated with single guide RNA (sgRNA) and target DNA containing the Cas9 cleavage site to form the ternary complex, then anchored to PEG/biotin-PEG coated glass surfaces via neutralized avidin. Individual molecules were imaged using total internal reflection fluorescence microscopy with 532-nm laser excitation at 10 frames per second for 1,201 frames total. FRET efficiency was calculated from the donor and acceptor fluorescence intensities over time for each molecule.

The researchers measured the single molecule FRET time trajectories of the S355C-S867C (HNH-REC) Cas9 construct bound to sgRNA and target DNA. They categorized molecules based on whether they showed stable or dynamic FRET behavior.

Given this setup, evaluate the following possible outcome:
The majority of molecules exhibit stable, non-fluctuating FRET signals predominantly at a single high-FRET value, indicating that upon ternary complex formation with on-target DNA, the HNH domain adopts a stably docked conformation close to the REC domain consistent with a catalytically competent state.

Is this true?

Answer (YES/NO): NO